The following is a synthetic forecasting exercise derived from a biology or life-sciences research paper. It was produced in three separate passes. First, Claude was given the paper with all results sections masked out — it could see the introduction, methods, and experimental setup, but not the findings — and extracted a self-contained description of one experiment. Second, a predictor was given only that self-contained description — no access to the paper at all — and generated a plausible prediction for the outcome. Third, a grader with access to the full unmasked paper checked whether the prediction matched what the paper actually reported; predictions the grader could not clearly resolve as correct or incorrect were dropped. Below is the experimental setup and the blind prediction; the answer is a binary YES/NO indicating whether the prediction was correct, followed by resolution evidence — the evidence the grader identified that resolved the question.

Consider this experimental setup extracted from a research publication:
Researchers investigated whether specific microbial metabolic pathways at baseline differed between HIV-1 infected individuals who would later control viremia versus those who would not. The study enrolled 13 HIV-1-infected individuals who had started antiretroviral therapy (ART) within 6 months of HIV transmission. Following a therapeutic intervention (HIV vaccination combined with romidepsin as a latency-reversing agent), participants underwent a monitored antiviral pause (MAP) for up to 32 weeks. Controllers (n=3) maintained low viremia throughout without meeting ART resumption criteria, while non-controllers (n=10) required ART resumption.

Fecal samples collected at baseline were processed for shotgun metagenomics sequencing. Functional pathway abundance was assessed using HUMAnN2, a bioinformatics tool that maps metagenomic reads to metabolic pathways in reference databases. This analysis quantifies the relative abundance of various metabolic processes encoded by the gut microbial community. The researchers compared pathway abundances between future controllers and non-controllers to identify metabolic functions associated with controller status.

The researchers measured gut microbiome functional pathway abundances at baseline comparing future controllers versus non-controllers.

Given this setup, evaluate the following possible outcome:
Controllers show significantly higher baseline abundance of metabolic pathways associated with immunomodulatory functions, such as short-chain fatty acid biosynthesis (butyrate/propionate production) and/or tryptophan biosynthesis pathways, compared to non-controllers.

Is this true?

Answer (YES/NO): NO